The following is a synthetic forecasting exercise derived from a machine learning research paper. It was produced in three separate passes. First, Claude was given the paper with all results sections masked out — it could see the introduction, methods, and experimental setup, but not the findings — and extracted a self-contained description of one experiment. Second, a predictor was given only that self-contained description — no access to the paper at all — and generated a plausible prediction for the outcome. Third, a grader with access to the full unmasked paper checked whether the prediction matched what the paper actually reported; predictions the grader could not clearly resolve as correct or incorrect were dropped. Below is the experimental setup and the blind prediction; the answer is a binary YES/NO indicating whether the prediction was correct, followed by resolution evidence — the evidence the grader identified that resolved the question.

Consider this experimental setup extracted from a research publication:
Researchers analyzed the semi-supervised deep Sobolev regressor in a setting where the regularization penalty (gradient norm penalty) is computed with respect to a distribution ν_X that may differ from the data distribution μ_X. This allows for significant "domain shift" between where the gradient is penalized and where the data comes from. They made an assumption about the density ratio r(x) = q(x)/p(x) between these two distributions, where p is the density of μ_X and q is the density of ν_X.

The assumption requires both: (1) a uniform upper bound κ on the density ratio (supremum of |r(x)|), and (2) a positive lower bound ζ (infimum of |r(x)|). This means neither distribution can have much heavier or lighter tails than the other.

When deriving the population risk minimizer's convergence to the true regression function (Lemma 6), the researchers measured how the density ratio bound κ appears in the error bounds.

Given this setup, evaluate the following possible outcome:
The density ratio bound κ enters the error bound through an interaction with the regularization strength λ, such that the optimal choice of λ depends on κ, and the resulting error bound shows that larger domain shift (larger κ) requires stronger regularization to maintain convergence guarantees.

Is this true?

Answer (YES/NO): NO